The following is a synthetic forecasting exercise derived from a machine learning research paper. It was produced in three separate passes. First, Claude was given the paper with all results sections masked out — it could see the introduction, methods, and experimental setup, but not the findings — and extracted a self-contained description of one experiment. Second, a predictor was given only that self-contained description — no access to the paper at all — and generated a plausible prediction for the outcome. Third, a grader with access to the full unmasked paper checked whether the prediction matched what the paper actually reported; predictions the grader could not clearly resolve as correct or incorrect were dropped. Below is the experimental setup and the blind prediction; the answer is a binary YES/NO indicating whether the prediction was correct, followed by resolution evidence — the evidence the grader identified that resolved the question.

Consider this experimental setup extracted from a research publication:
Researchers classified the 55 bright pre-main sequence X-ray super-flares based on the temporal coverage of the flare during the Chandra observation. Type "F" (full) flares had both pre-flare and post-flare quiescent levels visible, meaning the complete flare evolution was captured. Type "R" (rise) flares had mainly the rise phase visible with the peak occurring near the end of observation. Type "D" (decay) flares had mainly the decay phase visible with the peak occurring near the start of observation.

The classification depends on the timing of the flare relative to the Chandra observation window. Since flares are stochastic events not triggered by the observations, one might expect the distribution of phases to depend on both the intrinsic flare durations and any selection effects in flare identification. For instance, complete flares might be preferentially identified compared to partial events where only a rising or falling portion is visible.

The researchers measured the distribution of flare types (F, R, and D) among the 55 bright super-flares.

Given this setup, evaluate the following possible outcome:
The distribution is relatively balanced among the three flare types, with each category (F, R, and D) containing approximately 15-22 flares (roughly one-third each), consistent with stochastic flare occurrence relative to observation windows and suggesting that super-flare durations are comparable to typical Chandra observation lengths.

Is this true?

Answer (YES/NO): NO